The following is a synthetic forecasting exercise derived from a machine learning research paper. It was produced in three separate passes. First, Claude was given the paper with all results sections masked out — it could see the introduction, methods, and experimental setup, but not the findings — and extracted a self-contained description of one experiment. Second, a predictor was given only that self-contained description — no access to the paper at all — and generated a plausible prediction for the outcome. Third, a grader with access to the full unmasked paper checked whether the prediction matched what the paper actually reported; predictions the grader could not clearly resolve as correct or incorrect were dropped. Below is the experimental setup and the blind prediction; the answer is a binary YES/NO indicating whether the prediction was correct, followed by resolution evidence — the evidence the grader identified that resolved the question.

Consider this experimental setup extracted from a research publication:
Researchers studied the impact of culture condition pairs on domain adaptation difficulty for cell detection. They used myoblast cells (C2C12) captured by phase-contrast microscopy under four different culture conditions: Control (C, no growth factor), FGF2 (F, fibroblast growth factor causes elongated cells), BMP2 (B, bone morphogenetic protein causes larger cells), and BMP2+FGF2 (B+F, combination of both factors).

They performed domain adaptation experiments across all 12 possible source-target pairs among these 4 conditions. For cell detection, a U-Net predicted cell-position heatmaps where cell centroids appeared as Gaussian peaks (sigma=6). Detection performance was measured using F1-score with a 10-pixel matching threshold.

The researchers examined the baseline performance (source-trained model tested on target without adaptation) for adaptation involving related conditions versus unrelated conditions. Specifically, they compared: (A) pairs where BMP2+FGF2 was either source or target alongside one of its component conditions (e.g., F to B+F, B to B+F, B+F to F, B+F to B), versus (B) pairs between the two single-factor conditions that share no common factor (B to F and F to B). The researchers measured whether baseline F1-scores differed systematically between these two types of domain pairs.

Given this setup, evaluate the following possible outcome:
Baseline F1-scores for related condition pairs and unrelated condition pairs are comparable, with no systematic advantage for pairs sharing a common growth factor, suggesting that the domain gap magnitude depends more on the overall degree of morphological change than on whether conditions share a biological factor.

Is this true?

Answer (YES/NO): NO